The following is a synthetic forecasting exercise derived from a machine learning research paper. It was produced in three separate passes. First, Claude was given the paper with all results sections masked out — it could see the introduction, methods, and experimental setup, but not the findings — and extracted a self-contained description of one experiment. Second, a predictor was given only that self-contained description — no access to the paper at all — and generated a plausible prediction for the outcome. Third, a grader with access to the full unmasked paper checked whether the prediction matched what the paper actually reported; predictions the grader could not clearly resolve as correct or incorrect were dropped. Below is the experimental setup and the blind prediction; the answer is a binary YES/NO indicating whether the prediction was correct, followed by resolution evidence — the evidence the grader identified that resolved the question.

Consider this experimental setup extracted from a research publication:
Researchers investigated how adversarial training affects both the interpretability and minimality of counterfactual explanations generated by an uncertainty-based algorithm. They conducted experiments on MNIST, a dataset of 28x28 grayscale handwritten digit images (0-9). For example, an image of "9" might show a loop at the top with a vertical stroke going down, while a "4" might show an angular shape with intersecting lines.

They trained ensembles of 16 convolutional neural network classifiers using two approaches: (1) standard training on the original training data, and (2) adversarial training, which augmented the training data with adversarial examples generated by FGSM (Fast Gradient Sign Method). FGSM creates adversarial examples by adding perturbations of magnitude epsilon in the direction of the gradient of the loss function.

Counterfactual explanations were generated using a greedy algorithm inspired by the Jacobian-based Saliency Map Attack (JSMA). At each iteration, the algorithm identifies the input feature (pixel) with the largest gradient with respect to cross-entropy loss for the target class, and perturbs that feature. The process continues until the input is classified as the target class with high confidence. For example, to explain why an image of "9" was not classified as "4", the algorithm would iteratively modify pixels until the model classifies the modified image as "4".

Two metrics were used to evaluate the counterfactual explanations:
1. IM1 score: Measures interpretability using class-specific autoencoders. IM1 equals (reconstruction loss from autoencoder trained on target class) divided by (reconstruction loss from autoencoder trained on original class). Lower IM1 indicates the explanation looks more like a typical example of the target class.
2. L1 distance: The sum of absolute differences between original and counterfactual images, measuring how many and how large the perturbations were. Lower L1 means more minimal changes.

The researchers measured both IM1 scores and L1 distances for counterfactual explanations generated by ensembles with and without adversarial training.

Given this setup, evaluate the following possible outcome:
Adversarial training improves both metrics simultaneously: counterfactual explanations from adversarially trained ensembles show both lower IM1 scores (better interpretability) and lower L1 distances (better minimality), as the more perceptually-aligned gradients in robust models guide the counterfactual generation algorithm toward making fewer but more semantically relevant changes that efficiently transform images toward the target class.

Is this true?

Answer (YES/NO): NO